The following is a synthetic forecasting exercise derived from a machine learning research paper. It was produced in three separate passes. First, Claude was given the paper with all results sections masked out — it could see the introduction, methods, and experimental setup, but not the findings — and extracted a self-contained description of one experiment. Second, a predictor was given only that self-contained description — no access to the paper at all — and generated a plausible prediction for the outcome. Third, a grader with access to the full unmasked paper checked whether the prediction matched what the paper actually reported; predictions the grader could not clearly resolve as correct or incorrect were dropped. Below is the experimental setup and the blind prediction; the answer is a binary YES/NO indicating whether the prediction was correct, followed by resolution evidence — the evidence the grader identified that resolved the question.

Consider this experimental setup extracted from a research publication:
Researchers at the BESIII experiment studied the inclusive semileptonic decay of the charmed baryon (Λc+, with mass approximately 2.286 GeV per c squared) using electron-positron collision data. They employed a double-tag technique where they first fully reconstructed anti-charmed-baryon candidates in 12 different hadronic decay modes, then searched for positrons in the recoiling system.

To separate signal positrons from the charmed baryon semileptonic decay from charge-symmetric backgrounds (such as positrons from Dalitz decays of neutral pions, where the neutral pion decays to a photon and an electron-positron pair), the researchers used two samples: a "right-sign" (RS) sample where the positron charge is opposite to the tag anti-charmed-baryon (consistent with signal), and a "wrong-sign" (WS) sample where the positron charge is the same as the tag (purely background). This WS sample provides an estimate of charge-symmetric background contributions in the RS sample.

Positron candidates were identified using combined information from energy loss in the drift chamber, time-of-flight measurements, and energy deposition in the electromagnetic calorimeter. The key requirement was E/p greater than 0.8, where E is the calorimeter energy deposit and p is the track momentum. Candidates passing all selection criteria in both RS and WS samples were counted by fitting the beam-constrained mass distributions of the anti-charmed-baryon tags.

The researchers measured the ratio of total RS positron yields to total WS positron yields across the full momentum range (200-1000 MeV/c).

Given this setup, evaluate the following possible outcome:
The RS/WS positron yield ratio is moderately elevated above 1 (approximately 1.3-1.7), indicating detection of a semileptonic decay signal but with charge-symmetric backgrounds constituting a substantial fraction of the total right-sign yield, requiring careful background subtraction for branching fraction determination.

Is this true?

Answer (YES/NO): NO